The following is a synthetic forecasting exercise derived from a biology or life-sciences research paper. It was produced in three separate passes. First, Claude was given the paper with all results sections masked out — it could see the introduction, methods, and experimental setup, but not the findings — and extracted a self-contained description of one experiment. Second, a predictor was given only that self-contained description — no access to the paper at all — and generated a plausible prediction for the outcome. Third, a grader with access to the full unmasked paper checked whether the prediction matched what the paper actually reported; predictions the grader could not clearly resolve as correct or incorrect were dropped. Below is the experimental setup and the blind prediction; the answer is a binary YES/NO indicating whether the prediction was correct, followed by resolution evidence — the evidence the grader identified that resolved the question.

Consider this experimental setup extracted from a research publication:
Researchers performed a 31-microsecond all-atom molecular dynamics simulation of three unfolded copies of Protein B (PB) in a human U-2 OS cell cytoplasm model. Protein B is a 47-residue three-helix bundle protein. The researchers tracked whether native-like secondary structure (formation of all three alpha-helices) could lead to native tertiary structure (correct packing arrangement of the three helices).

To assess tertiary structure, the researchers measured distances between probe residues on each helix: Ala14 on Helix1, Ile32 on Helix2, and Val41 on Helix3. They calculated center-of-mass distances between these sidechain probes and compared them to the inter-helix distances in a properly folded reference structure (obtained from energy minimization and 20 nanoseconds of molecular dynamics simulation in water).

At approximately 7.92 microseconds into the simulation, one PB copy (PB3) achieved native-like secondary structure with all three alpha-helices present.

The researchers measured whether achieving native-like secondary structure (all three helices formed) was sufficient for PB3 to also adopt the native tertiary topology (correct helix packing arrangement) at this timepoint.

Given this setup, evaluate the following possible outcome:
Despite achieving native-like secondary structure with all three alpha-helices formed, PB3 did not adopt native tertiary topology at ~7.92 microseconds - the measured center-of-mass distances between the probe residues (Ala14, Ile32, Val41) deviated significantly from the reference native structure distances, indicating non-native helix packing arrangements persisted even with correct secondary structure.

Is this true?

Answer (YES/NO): YES